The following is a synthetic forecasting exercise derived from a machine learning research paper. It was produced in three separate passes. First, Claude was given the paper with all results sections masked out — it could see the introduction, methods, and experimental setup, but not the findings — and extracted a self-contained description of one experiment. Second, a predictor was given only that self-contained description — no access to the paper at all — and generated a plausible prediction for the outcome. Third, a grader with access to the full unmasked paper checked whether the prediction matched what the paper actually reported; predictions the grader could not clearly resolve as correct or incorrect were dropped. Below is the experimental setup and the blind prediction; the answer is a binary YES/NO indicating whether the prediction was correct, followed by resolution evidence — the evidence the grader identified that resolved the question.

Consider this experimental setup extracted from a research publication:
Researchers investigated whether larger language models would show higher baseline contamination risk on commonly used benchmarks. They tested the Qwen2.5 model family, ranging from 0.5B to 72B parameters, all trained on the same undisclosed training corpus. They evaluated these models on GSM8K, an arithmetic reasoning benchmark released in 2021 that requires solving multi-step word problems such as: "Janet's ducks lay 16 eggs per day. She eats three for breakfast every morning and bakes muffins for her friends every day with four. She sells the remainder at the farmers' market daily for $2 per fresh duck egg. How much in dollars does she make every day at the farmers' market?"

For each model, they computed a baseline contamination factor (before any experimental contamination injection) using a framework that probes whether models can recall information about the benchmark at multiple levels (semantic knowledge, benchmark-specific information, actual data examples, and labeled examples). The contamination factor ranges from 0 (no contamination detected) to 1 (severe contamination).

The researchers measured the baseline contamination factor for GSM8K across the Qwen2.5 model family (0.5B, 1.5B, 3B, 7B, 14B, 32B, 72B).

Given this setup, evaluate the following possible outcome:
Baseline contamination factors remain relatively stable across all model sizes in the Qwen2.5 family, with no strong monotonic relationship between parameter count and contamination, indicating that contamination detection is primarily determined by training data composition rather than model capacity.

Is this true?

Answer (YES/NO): NO